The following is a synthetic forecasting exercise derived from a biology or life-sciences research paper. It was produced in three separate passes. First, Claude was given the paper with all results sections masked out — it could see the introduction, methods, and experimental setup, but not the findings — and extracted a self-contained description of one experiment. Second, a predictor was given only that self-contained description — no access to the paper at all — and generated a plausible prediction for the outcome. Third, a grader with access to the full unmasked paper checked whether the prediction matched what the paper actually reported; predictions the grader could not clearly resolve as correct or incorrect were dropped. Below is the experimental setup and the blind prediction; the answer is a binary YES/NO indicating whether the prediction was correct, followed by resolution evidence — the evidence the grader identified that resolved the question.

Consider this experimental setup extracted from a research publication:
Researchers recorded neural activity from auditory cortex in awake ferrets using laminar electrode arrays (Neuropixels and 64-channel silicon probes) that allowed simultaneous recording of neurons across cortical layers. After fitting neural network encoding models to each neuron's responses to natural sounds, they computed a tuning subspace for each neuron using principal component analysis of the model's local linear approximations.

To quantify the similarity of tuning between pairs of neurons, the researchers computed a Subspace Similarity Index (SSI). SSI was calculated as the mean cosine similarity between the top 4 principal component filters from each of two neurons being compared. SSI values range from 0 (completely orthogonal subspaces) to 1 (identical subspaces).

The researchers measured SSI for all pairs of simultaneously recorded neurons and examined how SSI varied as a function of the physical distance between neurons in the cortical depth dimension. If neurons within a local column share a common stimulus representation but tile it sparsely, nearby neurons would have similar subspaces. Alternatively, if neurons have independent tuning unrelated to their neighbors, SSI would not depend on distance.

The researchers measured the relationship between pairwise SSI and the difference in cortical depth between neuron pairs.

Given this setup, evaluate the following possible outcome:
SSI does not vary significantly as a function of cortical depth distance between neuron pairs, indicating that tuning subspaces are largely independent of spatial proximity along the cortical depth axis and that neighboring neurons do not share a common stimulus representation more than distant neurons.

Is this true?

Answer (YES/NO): NO